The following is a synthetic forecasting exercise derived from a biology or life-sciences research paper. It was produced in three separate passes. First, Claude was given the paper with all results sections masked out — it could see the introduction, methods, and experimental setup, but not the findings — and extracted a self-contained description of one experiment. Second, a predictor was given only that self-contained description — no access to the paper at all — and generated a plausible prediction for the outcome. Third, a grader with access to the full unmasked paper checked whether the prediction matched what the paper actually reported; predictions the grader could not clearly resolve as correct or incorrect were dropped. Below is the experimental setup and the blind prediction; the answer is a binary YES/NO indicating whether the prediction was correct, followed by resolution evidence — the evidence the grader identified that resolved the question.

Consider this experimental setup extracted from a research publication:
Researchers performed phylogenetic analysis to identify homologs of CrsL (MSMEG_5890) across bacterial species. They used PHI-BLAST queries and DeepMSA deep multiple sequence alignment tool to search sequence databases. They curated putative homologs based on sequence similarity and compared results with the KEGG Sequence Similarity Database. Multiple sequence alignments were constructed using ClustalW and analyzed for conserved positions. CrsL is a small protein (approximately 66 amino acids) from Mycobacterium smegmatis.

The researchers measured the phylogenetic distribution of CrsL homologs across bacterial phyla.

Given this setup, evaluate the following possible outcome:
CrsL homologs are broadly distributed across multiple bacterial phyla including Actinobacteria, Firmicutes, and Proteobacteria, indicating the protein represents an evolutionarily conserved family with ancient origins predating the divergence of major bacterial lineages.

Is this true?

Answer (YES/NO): NO